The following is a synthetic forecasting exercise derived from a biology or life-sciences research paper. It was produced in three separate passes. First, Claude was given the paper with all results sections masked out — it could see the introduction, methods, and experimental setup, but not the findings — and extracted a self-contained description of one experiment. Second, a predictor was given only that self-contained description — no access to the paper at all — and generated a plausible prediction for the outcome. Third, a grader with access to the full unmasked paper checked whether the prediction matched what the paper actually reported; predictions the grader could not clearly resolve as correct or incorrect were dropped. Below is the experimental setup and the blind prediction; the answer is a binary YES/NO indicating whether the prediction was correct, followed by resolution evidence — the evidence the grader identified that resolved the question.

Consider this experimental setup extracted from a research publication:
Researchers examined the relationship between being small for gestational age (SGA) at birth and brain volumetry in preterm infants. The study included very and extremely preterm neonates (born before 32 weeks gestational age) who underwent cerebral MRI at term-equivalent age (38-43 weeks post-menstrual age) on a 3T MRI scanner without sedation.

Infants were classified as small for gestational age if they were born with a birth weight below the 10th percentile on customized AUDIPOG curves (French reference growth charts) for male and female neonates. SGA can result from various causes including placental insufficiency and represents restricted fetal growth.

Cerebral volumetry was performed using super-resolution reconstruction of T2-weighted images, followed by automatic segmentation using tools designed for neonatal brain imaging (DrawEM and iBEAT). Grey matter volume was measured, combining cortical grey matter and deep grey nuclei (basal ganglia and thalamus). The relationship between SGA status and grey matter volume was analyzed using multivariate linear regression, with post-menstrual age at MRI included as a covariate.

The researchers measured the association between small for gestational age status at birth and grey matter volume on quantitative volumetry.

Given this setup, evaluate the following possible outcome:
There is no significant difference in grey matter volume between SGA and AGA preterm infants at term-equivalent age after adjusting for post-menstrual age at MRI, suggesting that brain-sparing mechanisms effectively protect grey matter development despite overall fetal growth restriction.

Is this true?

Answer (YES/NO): NO